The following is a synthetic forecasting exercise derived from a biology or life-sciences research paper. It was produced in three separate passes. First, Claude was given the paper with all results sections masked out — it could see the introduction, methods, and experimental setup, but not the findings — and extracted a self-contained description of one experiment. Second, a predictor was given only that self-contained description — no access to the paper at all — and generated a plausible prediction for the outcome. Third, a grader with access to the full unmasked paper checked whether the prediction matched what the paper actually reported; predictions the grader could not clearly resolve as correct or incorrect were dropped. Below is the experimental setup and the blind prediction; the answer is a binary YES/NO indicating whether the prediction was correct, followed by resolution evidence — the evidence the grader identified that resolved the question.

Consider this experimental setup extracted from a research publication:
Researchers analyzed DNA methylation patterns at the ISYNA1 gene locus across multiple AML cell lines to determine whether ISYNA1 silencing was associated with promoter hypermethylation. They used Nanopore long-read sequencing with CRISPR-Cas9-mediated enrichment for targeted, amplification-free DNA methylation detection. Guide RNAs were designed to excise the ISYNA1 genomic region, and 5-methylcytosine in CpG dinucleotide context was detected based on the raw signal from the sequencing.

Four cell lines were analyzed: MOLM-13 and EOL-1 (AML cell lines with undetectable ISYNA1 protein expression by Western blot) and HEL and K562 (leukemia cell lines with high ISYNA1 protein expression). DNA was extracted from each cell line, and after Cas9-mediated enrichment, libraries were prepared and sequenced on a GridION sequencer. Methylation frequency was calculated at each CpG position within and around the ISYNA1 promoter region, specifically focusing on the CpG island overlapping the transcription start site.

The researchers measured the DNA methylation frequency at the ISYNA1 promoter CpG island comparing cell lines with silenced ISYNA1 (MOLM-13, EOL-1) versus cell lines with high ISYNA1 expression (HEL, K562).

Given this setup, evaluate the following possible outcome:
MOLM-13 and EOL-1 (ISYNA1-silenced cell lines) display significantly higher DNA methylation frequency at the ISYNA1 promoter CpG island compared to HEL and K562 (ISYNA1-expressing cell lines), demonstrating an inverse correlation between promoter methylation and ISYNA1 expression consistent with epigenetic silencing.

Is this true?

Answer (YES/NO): YES